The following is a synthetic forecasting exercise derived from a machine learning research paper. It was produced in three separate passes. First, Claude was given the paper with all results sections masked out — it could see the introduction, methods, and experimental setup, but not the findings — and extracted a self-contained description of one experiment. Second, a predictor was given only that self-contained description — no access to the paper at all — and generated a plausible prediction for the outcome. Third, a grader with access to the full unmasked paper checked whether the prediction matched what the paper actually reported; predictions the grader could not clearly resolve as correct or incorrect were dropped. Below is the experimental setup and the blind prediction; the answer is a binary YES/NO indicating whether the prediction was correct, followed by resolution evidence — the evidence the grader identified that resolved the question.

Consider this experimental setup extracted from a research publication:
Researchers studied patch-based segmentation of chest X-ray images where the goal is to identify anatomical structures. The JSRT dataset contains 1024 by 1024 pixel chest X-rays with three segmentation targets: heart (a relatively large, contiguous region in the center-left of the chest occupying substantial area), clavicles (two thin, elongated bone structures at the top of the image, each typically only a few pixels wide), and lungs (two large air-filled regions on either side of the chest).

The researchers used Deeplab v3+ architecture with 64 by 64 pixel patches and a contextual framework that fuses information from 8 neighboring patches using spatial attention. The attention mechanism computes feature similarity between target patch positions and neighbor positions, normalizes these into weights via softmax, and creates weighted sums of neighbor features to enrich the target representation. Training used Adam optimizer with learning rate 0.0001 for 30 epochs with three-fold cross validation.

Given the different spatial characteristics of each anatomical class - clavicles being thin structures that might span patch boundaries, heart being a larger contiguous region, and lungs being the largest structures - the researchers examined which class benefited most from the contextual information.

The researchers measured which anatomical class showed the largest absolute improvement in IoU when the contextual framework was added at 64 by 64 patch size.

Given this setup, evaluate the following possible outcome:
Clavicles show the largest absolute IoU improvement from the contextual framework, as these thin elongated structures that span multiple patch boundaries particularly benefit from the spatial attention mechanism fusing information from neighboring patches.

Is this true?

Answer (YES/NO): NO